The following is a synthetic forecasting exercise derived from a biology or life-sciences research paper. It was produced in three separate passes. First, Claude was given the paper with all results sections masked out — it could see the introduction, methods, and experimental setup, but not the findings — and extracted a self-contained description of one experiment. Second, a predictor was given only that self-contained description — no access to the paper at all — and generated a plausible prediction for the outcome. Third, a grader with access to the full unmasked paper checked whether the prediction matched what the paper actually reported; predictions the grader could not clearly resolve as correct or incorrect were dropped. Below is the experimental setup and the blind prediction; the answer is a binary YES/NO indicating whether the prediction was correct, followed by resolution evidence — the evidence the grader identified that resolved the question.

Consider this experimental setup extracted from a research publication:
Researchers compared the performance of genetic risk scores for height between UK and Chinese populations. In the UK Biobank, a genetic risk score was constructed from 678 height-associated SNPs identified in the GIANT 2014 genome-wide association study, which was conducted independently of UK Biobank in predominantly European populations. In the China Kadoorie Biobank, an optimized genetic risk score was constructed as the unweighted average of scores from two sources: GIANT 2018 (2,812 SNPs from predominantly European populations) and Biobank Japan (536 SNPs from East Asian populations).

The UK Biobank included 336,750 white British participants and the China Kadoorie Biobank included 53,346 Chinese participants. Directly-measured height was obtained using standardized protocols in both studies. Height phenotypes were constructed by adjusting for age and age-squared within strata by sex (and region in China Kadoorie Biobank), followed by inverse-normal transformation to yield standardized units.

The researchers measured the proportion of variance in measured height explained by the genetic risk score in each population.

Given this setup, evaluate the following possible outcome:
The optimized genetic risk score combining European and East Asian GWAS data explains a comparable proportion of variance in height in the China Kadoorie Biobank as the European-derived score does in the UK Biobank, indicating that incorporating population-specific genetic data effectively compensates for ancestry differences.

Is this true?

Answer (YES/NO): YES